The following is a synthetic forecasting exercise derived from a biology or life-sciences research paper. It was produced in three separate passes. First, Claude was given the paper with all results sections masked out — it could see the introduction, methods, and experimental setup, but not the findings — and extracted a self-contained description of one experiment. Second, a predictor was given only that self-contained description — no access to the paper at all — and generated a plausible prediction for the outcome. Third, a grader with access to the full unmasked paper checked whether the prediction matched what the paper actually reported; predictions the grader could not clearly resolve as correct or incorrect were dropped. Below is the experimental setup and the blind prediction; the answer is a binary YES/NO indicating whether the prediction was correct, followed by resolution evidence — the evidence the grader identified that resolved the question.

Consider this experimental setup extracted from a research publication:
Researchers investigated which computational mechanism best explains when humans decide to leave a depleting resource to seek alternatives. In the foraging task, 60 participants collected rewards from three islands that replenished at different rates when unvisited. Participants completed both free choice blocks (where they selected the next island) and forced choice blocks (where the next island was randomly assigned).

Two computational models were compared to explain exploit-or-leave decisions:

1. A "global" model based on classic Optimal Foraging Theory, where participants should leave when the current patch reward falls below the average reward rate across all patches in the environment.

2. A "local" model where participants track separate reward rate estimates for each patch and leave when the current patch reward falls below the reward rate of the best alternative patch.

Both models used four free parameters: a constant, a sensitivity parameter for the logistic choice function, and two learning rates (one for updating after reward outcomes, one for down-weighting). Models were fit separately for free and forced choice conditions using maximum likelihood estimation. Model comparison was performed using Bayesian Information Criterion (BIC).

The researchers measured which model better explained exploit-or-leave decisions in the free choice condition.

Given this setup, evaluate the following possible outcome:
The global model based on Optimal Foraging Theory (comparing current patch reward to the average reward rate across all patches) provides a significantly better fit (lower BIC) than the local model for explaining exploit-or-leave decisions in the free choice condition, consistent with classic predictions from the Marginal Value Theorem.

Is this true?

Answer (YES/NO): NO